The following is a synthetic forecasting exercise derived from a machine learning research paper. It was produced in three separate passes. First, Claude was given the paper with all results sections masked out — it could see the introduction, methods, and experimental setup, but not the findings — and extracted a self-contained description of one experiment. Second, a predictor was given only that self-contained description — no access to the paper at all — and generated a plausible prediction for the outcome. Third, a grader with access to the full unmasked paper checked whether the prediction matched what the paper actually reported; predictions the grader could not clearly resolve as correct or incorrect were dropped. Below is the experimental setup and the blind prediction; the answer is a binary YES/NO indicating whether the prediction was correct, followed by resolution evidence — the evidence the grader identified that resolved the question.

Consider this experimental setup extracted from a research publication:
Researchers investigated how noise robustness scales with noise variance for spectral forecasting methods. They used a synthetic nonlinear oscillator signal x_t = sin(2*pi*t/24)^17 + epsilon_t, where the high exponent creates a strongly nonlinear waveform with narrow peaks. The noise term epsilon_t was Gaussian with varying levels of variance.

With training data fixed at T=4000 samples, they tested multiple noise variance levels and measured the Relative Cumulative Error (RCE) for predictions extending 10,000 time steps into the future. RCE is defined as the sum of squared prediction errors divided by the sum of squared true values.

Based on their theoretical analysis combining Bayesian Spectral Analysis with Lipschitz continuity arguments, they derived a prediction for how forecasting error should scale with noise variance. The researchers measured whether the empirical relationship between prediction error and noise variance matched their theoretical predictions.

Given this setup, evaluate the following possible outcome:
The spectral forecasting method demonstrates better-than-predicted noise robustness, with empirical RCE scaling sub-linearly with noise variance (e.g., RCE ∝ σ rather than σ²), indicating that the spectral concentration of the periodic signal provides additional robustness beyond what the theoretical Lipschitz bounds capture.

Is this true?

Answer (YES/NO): NO